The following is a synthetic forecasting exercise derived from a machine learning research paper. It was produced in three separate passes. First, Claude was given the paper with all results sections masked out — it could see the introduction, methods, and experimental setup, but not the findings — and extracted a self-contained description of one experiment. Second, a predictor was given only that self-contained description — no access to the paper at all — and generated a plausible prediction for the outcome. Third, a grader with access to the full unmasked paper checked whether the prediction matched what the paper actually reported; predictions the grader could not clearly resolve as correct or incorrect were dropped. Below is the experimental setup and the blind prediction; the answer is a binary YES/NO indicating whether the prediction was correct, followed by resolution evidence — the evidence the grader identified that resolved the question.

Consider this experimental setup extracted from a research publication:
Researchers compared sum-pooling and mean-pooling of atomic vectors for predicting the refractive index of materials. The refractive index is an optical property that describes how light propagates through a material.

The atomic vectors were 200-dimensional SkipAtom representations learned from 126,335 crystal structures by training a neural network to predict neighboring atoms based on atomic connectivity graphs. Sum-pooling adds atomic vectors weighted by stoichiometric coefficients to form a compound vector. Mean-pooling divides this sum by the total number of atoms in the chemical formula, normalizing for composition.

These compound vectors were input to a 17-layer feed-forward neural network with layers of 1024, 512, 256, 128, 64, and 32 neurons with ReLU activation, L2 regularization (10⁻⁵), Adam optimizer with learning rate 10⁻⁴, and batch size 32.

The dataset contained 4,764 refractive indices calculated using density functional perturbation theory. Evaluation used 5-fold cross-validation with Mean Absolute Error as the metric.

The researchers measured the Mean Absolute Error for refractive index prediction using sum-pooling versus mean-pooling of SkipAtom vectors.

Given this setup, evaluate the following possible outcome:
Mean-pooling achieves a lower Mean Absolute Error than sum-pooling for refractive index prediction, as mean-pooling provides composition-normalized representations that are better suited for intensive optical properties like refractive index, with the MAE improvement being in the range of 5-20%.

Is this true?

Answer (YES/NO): NO